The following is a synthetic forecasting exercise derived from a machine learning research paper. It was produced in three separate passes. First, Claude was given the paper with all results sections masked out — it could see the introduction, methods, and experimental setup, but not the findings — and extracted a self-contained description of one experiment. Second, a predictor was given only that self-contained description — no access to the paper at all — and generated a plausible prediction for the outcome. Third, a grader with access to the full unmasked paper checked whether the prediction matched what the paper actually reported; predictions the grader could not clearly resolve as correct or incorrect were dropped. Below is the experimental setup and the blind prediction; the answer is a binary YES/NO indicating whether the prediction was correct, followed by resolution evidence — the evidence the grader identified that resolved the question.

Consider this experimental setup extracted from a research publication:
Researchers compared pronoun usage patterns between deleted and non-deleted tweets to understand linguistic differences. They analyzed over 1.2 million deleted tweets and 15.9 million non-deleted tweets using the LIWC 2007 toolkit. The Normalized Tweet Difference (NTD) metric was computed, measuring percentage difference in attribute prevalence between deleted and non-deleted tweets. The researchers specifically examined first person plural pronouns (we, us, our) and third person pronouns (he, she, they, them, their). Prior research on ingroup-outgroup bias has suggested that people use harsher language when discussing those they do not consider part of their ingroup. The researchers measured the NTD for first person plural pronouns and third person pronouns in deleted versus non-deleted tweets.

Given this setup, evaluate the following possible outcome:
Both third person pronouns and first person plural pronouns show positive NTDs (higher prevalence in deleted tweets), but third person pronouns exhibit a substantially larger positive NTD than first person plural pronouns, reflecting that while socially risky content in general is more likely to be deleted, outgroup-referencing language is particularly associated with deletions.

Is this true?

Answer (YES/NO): NO